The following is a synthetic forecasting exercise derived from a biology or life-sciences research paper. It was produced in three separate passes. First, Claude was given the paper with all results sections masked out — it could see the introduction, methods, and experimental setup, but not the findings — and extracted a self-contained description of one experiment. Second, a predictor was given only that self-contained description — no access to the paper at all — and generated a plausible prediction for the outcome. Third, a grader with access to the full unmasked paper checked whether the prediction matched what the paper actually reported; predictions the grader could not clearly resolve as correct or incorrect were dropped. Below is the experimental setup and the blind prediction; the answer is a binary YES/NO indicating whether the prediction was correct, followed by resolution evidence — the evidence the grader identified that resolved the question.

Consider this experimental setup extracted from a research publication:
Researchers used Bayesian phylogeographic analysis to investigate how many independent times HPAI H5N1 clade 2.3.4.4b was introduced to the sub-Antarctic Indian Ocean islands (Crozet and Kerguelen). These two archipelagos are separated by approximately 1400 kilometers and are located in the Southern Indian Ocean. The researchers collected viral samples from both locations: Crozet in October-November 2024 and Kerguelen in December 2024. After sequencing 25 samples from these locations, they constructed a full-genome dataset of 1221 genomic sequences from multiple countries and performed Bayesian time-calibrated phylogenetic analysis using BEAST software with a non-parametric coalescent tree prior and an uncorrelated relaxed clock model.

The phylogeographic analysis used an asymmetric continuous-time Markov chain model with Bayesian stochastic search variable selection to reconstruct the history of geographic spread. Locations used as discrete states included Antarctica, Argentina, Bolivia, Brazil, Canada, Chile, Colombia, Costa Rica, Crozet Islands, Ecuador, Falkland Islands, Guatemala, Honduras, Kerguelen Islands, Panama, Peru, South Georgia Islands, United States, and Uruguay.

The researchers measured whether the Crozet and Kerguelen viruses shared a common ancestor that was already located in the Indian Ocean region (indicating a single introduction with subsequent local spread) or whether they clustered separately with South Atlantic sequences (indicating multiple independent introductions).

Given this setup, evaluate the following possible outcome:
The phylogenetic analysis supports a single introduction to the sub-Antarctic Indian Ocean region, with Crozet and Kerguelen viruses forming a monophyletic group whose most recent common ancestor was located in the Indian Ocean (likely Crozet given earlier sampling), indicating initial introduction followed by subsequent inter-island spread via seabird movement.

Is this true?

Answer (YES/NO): NO